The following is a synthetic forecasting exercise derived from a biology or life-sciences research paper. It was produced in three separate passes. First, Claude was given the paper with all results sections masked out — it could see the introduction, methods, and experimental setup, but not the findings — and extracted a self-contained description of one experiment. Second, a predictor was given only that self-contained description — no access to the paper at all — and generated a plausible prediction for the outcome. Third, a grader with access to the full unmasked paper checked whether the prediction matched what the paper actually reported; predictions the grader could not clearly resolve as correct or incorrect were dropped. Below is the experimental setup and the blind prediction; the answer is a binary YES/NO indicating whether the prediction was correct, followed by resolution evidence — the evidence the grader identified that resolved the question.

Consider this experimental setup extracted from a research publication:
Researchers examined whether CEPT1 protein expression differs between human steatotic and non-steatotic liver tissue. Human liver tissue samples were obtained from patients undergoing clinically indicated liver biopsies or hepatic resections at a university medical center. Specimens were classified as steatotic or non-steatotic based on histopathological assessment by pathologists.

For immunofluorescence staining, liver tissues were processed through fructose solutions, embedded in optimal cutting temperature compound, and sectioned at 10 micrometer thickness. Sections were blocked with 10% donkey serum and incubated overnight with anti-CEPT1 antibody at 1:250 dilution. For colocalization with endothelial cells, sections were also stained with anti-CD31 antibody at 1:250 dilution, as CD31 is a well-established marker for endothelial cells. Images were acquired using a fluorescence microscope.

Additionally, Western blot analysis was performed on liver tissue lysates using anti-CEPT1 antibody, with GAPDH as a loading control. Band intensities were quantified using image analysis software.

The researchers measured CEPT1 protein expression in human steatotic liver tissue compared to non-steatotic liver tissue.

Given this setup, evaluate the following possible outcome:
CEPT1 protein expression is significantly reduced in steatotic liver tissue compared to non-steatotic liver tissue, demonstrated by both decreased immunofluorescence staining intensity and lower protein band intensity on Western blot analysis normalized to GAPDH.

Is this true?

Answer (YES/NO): NO